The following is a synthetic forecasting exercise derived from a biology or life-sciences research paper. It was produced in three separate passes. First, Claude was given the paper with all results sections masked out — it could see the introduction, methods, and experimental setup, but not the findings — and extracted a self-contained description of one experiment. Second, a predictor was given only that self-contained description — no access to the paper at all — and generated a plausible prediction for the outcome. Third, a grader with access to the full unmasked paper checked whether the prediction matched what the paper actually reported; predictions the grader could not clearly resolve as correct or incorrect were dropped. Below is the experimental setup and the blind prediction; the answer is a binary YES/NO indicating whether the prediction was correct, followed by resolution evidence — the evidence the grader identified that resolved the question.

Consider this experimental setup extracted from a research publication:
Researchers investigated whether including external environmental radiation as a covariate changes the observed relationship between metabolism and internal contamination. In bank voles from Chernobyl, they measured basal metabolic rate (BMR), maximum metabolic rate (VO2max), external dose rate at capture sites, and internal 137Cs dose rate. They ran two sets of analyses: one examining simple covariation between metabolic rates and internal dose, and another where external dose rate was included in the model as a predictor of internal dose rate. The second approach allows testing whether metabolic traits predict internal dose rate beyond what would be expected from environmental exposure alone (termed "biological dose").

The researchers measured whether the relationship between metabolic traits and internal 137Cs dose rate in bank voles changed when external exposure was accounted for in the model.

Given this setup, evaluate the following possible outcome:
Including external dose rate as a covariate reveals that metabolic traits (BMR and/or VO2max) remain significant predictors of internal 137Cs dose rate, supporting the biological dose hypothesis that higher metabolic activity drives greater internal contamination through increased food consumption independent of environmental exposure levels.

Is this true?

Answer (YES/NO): NO